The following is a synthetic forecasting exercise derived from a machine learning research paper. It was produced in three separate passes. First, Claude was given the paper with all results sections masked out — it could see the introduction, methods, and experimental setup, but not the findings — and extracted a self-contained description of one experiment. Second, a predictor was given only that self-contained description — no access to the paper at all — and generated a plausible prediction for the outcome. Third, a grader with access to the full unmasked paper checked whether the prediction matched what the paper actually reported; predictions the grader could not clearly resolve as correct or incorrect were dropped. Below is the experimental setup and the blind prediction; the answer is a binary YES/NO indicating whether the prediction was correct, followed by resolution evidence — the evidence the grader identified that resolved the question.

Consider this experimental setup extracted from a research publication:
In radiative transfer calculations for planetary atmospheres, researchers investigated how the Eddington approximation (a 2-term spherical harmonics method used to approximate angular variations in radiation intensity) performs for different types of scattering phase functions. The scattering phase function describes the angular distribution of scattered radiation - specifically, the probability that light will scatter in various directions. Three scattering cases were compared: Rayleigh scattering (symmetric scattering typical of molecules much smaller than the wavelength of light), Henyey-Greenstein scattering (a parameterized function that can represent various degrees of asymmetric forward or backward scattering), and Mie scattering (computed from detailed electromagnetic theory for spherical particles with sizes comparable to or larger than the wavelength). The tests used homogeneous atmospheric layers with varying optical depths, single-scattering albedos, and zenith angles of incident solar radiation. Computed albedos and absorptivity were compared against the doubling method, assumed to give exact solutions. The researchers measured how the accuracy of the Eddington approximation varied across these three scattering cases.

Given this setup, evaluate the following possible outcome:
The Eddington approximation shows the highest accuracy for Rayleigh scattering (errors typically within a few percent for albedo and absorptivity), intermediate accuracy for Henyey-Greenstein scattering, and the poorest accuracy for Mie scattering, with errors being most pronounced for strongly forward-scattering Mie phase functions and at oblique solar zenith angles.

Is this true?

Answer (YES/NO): NO